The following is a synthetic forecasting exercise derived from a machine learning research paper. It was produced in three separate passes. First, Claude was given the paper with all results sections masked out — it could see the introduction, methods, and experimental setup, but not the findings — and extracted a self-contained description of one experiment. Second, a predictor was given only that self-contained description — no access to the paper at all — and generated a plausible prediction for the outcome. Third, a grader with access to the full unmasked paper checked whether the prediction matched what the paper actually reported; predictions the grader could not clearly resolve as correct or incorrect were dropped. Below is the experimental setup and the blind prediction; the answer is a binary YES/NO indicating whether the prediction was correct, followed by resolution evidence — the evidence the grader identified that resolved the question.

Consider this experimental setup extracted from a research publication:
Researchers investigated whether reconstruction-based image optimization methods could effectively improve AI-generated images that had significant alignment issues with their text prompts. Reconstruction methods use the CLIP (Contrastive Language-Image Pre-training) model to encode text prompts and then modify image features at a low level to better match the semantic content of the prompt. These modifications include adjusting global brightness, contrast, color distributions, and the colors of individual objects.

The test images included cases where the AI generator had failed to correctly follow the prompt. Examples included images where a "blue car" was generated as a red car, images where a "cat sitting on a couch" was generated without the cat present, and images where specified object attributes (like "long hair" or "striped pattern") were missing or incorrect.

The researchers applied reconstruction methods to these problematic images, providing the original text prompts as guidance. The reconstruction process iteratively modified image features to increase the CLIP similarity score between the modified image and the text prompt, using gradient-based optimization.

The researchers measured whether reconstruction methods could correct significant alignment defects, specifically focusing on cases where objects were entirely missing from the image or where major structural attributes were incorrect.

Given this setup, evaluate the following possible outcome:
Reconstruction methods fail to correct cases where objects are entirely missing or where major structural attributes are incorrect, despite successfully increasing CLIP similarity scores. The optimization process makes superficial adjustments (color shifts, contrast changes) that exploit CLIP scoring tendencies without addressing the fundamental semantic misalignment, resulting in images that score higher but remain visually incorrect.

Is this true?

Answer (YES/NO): YES